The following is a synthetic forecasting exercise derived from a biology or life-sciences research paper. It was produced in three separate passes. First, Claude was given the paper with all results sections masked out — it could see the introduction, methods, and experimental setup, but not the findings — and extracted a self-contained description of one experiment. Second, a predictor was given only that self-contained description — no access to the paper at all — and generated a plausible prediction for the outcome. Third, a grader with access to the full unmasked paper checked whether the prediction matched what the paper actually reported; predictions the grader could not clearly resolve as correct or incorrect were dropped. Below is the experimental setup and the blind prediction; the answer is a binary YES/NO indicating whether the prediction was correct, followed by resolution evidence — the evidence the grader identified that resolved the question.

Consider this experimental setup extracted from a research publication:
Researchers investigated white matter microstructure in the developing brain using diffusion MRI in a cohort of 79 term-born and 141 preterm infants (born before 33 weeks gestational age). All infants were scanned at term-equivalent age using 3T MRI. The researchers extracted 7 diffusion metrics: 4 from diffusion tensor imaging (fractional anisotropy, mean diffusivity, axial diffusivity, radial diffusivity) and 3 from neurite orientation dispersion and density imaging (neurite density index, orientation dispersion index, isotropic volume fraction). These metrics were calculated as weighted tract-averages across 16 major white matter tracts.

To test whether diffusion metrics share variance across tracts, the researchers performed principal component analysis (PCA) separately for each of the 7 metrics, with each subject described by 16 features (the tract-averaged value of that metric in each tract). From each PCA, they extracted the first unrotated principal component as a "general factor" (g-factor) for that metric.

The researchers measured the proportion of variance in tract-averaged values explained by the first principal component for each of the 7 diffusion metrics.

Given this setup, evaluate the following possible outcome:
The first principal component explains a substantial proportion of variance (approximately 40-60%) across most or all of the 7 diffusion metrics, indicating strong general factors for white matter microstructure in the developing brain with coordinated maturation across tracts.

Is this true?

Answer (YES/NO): NO